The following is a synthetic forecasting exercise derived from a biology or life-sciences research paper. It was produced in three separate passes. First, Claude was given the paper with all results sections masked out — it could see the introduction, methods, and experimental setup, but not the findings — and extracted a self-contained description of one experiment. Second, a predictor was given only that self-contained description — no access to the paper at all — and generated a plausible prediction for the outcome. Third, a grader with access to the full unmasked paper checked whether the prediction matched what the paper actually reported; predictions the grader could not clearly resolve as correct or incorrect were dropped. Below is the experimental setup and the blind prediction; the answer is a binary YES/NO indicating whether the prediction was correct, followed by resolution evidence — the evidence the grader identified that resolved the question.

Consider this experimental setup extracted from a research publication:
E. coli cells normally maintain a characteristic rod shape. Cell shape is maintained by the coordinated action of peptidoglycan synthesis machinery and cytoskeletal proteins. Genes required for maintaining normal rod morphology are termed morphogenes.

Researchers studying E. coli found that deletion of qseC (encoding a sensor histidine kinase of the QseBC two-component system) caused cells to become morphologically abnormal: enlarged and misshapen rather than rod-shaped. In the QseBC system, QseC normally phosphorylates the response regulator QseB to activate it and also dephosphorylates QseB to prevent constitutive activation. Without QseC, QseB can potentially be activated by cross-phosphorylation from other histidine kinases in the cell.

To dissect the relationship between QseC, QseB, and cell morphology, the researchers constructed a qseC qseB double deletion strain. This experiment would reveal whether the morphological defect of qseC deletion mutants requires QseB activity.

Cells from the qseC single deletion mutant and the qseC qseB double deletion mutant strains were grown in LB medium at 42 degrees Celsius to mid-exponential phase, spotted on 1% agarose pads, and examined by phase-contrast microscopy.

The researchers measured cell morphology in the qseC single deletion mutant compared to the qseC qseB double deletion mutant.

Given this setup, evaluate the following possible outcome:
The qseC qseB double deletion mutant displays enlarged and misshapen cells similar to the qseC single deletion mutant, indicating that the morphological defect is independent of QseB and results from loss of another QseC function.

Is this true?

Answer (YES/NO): NO